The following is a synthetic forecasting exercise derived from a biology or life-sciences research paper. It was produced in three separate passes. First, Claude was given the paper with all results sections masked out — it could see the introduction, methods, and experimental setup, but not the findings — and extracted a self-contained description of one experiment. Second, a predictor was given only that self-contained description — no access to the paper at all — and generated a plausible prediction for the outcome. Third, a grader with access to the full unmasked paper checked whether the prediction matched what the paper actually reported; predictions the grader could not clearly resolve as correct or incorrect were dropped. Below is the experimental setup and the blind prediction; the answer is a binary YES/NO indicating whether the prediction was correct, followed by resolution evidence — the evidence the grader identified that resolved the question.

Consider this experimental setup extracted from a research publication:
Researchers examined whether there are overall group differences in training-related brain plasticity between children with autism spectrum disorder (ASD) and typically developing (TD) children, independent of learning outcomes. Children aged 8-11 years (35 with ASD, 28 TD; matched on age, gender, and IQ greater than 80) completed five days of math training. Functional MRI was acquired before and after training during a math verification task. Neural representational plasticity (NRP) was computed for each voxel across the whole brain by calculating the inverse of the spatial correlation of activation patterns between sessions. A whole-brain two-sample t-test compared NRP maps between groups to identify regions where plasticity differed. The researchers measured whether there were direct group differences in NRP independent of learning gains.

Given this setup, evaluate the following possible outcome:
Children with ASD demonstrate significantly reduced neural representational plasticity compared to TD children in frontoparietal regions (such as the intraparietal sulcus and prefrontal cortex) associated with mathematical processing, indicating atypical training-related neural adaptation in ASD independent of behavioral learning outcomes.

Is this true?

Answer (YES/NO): NO